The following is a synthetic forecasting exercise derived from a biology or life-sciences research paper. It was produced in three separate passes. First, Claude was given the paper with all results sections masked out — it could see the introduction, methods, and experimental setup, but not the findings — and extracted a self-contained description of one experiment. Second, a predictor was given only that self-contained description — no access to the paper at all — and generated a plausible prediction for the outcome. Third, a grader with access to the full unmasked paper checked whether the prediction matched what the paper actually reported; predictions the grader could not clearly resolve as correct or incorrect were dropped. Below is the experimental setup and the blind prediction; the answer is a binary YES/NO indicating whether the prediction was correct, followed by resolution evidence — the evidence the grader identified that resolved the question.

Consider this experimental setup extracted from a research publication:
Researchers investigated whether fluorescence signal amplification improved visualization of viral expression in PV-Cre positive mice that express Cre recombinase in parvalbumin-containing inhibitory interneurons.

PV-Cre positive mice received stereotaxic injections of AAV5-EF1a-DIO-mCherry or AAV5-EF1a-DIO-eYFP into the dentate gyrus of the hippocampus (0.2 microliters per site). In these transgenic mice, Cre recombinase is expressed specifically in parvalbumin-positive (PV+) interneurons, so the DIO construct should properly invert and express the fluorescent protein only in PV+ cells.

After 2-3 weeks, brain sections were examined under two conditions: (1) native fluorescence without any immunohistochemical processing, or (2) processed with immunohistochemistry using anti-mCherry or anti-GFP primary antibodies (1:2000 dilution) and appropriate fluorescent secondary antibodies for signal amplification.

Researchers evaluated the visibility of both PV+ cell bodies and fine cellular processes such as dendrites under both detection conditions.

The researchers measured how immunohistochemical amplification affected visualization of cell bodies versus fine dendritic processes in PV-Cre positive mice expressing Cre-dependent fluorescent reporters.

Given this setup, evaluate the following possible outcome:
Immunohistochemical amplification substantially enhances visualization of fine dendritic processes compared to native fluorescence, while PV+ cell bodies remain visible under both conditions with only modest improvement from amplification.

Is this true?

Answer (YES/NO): YES